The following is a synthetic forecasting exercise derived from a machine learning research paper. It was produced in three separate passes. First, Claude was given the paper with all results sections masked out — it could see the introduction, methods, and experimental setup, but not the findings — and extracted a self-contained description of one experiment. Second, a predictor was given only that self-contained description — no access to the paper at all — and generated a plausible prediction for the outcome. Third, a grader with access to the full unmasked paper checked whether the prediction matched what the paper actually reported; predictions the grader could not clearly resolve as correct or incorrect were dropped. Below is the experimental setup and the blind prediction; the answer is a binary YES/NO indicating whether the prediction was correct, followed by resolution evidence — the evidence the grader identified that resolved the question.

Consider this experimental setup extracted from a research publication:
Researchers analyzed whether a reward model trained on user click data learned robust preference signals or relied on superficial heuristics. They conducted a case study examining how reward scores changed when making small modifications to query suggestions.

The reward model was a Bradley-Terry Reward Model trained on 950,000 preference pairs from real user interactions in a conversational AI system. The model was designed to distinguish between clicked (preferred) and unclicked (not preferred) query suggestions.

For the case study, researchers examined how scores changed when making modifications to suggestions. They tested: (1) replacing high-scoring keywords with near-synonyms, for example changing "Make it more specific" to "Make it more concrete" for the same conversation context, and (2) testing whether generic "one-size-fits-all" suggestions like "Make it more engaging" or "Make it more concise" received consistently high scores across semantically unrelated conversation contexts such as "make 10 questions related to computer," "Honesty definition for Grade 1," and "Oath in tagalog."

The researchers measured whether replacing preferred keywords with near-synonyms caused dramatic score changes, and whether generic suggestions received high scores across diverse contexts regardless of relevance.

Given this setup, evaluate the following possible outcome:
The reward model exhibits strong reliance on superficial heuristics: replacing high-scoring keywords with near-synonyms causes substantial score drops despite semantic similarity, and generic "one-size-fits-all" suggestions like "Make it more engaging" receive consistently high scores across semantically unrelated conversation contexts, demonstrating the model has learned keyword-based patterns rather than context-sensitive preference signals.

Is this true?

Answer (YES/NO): YES